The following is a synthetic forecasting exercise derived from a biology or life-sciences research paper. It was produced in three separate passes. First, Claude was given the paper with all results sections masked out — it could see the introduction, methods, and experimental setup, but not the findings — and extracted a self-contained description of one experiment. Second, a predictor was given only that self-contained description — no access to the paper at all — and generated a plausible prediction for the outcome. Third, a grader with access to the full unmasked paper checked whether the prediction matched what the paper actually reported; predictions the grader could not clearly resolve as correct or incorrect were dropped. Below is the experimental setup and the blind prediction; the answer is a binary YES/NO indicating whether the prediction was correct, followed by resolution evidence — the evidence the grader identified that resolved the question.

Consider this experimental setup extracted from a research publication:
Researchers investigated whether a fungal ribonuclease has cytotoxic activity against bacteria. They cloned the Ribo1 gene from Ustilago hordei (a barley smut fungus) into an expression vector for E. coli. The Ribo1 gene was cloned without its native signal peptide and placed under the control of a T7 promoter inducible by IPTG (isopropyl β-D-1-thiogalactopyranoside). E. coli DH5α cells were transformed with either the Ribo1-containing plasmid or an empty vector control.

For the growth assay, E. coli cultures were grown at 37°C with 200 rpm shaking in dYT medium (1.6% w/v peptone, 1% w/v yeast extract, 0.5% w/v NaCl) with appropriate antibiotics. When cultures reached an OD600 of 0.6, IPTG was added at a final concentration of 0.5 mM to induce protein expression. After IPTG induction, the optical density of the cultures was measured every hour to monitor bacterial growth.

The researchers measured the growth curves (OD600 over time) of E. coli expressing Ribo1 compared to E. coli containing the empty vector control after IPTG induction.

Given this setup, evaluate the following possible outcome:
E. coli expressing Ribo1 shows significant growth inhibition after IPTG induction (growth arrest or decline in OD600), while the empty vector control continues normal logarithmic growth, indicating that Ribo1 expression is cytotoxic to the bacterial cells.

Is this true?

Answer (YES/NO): YES